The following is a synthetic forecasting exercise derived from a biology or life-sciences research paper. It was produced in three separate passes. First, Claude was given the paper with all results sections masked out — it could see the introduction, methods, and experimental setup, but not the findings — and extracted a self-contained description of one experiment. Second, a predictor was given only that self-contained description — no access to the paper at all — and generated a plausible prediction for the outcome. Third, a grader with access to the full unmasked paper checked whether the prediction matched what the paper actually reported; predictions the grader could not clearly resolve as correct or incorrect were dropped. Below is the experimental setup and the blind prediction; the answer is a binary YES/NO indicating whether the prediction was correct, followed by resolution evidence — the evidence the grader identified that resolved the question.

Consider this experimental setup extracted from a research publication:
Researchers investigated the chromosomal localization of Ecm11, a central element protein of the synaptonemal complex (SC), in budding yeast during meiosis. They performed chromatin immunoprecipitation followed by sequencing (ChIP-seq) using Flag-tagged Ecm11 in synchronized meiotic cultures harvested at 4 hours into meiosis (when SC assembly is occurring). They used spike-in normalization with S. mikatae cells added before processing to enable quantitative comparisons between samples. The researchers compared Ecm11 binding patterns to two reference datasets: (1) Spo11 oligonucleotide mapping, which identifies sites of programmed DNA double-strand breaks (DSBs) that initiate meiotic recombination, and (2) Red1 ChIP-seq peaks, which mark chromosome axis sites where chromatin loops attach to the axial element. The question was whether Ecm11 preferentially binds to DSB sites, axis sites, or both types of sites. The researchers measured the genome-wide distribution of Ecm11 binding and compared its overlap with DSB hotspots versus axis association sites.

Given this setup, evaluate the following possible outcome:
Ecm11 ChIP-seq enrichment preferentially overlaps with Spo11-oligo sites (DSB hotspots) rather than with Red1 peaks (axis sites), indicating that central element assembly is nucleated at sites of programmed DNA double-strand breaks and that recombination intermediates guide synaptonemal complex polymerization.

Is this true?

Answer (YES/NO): NO